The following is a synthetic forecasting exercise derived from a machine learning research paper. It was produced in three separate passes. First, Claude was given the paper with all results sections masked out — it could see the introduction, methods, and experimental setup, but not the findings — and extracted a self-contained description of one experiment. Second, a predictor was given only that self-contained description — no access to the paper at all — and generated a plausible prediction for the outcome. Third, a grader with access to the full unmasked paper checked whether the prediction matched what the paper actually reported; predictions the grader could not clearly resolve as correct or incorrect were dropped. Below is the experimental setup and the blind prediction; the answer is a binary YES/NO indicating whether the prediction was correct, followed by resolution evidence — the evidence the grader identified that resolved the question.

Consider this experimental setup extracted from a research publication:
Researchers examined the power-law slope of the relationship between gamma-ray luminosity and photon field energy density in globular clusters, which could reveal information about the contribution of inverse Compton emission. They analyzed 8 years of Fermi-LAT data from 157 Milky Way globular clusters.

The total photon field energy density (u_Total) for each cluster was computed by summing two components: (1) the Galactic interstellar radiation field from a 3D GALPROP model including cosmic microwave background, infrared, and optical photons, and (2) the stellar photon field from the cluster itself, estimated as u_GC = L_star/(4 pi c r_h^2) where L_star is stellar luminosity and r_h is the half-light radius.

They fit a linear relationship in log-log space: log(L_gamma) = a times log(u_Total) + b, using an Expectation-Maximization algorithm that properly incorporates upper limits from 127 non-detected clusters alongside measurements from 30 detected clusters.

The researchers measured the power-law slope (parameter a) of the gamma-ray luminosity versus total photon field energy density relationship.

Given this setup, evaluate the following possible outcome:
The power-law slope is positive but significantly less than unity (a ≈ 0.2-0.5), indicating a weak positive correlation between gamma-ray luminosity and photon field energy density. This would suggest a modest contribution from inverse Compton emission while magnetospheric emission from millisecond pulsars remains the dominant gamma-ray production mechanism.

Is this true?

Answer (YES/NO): NO